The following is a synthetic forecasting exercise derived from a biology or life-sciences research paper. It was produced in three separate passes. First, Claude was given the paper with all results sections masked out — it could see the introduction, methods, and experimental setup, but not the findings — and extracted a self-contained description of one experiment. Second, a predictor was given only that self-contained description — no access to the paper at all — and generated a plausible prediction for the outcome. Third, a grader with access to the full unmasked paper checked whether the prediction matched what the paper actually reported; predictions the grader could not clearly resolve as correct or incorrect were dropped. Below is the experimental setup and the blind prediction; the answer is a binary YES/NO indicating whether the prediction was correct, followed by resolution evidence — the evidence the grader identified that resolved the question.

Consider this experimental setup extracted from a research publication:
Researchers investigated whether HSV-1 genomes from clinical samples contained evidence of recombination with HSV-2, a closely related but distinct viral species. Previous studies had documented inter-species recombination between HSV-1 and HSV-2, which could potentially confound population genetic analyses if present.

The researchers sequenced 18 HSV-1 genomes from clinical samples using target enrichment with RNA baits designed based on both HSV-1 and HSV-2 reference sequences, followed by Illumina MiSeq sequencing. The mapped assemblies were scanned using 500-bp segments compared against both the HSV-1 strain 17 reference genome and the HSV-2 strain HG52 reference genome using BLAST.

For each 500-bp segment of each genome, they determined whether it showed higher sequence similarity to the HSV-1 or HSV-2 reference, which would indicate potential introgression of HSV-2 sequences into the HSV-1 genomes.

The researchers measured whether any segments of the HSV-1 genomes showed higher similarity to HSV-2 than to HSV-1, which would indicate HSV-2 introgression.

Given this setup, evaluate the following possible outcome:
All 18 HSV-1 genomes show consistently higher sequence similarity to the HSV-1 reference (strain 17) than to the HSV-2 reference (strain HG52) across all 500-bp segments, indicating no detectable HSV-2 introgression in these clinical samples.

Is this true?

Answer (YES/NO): YES